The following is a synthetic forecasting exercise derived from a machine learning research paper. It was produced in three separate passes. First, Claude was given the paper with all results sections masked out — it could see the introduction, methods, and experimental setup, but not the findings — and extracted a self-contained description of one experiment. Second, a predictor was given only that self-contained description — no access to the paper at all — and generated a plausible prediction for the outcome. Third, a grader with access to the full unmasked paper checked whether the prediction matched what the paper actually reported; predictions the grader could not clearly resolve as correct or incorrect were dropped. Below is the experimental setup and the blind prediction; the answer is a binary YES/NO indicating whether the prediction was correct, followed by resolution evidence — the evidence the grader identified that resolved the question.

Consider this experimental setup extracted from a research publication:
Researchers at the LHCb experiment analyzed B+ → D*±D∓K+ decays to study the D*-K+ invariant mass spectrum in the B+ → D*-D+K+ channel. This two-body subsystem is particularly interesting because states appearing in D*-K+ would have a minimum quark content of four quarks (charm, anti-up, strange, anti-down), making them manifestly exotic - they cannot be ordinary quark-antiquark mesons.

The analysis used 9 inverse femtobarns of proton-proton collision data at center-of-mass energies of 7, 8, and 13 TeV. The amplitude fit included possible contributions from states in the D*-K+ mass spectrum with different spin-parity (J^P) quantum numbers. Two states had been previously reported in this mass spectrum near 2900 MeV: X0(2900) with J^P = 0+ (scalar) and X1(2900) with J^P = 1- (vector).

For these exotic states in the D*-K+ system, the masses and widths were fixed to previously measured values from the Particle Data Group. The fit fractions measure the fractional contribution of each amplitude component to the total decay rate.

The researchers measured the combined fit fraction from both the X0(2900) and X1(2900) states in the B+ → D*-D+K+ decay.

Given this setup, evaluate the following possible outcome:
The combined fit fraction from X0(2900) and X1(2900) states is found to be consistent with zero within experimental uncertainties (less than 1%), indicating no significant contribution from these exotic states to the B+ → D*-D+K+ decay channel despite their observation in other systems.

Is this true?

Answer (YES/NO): NO